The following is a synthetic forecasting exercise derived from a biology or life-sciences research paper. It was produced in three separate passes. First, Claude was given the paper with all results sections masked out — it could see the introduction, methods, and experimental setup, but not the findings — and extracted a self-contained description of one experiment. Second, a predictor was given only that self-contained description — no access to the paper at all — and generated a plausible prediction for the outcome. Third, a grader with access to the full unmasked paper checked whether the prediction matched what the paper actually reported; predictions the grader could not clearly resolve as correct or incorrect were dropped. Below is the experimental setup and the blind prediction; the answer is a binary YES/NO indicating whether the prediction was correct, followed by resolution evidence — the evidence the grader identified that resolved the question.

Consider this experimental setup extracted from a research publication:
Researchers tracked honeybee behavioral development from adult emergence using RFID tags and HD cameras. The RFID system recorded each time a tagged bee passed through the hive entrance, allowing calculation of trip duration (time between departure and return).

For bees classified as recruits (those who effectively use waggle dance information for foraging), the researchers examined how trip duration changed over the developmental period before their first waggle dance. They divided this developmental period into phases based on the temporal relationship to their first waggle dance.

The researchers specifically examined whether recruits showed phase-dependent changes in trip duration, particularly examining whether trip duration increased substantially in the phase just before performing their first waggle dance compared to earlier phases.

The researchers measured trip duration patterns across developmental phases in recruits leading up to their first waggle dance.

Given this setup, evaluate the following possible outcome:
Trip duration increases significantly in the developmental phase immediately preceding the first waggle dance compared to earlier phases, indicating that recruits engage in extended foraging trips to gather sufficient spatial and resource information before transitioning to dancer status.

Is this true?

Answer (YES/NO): YES